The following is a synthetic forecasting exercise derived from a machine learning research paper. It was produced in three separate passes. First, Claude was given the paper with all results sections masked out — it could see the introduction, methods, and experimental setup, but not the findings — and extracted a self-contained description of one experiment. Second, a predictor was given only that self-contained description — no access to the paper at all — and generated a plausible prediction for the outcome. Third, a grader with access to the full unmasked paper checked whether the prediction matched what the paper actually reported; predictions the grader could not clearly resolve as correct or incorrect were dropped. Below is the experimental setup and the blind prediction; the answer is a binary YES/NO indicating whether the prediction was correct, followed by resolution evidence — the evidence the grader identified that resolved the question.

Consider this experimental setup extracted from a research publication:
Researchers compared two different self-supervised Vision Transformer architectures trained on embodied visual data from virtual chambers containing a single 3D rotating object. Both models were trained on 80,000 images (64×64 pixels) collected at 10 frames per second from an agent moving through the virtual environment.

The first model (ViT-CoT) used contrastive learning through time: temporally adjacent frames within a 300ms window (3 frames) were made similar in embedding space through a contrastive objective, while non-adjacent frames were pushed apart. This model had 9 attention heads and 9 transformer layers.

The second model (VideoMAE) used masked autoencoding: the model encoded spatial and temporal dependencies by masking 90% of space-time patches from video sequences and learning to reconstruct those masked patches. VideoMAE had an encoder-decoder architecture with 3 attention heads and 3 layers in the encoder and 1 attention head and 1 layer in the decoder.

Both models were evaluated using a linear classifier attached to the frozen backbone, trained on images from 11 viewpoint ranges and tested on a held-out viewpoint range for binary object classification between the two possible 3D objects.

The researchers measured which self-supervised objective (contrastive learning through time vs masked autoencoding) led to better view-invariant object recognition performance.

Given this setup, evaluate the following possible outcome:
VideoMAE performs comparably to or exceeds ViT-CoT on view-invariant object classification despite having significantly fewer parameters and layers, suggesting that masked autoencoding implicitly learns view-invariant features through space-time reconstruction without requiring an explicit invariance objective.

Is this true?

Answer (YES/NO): NO